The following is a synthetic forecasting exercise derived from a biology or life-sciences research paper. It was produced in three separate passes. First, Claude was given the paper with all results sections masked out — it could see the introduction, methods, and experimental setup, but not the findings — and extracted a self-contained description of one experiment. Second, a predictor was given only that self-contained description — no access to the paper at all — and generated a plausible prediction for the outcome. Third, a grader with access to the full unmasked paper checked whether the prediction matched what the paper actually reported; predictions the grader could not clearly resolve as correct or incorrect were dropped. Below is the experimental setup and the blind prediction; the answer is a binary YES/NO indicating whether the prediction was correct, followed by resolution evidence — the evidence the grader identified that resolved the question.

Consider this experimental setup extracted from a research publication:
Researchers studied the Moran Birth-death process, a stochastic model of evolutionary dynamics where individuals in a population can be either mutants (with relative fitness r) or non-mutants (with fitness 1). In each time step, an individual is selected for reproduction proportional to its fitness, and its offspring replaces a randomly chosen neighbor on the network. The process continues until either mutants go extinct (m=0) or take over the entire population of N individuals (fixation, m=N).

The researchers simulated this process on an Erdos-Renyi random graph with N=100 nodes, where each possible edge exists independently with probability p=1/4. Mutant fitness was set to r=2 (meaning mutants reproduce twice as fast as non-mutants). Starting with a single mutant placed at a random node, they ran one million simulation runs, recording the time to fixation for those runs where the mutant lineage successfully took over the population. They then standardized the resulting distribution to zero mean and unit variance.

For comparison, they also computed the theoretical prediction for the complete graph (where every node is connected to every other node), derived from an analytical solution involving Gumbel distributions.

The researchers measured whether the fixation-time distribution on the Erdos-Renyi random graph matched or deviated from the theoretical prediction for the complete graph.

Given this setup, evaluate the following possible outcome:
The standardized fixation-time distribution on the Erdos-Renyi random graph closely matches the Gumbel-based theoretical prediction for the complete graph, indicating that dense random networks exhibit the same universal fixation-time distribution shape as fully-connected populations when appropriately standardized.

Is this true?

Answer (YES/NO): YES